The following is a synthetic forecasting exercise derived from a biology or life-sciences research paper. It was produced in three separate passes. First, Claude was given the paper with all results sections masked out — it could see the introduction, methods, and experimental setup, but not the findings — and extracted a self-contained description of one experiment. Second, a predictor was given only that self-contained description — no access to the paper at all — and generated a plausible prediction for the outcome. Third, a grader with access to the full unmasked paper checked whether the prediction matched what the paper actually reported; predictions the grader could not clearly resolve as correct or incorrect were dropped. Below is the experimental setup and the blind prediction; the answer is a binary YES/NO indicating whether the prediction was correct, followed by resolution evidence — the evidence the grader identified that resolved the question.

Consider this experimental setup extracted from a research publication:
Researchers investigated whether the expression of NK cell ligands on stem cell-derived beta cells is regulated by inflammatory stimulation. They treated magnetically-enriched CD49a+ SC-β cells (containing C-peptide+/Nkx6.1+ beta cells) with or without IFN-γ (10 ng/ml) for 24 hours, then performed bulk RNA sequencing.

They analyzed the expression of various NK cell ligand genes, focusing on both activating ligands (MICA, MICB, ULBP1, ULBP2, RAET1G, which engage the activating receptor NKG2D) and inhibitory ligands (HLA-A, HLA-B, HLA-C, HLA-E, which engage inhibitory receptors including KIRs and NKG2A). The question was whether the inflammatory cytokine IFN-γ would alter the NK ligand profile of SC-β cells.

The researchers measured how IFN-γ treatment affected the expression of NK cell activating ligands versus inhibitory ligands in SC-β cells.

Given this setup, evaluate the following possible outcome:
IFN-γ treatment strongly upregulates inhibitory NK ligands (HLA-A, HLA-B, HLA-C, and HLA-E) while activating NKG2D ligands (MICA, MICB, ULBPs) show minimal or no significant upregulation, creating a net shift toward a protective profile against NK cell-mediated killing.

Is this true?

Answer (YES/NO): YES